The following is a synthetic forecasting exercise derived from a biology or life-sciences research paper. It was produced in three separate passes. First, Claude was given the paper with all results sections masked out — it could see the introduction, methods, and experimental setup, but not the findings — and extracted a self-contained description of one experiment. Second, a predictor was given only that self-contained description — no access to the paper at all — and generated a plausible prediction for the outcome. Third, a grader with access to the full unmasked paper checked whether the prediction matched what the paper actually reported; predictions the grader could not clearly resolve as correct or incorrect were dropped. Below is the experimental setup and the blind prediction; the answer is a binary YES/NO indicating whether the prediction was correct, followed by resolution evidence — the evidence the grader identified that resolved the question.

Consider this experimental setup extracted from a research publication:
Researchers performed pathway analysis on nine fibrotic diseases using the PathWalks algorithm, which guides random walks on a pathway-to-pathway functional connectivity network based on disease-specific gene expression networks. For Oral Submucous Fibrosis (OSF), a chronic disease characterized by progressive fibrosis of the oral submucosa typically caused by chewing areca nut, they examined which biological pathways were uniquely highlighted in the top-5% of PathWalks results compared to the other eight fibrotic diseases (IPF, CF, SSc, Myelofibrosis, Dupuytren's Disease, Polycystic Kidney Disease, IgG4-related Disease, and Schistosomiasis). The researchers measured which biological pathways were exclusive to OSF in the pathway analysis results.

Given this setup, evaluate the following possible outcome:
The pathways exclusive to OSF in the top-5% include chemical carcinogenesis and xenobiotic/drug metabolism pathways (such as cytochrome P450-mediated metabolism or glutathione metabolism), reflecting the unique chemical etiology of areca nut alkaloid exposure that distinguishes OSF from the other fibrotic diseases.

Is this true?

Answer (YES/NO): NO